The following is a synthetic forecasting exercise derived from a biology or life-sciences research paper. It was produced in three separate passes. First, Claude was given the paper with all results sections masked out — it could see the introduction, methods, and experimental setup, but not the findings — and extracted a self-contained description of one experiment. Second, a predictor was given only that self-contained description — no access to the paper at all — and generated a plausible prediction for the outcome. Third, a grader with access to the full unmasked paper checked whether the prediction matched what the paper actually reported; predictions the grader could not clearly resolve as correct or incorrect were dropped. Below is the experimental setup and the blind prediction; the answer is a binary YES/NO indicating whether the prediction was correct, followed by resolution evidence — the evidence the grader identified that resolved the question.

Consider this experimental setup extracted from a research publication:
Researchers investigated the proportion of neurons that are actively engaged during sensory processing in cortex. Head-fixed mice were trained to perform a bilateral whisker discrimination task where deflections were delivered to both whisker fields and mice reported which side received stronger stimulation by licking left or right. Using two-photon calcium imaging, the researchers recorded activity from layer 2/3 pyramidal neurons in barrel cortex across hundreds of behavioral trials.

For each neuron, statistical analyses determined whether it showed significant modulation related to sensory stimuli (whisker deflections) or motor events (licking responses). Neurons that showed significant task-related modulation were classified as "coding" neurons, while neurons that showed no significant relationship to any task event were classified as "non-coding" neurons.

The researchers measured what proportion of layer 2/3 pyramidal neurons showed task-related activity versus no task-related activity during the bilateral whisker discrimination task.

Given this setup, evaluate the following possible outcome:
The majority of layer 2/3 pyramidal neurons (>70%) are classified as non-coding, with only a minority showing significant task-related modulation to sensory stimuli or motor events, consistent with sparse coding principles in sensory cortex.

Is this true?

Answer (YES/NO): YES